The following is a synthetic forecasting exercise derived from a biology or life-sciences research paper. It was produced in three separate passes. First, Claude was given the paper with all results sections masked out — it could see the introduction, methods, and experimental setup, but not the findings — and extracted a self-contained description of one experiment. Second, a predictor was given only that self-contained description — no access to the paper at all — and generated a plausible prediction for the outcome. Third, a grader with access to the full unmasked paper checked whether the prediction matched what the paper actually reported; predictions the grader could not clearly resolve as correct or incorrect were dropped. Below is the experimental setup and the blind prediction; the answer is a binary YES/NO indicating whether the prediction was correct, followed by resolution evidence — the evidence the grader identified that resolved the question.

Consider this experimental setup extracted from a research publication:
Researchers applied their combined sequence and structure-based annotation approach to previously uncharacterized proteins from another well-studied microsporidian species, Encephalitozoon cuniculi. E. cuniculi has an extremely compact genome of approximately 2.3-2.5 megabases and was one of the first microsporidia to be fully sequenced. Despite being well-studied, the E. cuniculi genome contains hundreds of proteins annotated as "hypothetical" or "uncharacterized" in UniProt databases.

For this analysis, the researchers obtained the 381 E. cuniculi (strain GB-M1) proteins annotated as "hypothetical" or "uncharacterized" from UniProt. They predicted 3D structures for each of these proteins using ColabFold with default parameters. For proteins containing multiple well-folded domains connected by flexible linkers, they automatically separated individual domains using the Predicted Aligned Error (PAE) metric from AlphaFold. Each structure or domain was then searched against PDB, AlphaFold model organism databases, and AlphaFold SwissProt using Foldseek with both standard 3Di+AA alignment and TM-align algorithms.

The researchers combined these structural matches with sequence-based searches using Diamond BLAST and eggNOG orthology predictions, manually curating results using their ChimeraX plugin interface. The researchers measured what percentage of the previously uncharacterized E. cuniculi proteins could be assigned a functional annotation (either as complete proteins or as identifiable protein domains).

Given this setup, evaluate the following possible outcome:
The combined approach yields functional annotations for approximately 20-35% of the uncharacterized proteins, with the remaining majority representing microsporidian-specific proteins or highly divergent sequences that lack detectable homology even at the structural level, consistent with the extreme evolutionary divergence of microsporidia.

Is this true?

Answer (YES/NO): NO